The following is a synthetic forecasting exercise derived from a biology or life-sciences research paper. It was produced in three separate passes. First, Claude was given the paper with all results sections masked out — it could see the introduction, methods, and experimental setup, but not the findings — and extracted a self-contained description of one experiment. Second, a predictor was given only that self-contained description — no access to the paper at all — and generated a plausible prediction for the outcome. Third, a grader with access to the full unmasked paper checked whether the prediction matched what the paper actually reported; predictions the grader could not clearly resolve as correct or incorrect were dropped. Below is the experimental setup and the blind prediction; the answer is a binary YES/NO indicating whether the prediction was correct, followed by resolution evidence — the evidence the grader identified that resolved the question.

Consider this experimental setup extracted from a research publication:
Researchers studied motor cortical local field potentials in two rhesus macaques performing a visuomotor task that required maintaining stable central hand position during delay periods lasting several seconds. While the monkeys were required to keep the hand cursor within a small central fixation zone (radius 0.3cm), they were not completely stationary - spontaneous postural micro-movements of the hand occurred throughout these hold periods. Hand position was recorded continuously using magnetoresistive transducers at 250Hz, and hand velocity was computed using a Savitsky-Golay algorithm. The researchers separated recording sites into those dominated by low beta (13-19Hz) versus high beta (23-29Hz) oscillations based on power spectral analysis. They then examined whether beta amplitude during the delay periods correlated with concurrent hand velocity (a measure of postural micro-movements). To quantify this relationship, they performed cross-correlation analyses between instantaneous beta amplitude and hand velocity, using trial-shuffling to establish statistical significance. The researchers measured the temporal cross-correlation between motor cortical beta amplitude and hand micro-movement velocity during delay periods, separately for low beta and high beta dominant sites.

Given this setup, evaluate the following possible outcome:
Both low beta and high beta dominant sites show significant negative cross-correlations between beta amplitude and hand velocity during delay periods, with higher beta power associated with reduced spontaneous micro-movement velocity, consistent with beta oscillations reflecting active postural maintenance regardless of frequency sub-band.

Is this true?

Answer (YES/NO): NO